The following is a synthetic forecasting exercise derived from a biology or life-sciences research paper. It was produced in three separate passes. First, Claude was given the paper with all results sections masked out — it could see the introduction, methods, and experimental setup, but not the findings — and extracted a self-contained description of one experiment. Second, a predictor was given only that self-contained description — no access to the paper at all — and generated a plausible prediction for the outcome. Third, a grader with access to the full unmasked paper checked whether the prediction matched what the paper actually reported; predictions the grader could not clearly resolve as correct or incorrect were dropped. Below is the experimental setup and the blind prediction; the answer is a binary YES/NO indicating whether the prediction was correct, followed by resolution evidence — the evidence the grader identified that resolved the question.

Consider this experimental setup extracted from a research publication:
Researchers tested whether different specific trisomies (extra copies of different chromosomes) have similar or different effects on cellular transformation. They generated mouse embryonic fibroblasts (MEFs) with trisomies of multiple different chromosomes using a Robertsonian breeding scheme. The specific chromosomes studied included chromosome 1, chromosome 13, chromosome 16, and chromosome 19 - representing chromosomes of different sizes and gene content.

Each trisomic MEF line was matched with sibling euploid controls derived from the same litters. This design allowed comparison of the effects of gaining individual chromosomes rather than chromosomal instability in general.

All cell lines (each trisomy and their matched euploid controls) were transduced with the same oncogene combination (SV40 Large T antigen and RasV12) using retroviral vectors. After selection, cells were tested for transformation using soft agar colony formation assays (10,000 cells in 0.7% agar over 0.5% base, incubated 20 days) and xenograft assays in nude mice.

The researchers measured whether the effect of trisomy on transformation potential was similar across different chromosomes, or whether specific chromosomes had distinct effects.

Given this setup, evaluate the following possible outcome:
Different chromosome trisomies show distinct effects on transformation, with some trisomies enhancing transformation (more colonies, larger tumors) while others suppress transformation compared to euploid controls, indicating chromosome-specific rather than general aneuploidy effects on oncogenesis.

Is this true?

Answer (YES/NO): NO